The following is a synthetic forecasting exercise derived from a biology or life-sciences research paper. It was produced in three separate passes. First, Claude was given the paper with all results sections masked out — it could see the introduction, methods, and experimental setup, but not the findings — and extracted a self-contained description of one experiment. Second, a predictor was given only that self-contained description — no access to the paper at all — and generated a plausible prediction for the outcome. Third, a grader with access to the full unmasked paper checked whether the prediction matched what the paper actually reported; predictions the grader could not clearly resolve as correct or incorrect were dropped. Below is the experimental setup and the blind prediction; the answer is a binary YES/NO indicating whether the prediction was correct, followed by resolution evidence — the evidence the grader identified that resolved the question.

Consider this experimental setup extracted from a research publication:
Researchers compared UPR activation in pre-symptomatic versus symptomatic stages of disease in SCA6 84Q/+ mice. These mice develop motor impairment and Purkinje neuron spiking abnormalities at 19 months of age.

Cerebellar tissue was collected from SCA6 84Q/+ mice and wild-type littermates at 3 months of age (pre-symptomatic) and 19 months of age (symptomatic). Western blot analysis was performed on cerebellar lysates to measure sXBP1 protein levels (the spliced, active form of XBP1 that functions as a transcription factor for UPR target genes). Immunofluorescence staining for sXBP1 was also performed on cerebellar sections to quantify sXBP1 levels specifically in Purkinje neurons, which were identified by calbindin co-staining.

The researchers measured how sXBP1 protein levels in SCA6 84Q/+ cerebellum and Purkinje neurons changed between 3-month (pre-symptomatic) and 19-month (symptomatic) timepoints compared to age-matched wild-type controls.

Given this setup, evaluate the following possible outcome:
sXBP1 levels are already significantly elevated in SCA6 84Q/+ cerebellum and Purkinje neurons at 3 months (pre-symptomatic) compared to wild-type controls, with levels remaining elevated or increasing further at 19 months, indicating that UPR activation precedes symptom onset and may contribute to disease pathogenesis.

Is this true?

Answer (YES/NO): NO